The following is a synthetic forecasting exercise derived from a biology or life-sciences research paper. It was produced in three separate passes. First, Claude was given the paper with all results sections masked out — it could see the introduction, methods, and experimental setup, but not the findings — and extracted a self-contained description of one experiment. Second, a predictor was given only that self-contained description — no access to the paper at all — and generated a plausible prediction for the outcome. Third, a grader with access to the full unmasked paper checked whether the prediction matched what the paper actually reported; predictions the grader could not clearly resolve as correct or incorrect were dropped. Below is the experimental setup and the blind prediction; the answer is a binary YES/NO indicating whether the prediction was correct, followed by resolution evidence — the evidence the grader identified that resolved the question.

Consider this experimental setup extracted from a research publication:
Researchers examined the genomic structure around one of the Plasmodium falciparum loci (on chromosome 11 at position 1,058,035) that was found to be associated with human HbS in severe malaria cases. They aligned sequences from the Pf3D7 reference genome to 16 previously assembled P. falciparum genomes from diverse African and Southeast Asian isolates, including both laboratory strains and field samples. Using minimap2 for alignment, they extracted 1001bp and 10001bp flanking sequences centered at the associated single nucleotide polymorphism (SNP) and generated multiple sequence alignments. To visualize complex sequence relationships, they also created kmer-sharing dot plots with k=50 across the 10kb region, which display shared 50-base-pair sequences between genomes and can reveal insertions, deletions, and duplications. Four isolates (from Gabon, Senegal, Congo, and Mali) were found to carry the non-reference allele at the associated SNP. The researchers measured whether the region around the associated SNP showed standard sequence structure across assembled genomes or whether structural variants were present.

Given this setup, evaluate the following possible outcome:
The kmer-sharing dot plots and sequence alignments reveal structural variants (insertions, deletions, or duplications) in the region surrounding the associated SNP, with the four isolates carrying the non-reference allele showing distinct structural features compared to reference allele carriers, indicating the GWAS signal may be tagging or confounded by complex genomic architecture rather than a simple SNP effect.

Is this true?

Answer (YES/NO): YES